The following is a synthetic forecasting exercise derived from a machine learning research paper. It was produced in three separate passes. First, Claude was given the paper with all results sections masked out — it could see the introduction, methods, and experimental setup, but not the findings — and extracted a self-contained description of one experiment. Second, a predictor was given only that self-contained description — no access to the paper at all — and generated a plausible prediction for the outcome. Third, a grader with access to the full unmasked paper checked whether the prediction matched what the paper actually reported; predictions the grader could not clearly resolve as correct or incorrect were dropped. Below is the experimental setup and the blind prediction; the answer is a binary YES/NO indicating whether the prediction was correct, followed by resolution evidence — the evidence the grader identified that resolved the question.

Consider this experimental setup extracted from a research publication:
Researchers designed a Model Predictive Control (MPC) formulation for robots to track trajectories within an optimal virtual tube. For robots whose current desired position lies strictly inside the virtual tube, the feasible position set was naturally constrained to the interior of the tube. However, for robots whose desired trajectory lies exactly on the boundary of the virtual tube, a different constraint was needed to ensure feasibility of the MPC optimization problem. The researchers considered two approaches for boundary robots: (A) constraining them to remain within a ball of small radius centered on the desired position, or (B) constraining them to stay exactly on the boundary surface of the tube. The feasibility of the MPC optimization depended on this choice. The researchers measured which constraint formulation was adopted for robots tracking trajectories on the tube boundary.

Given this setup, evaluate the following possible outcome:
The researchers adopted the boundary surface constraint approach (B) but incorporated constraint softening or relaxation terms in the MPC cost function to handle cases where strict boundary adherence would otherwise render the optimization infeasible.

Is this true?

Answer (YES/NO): NO